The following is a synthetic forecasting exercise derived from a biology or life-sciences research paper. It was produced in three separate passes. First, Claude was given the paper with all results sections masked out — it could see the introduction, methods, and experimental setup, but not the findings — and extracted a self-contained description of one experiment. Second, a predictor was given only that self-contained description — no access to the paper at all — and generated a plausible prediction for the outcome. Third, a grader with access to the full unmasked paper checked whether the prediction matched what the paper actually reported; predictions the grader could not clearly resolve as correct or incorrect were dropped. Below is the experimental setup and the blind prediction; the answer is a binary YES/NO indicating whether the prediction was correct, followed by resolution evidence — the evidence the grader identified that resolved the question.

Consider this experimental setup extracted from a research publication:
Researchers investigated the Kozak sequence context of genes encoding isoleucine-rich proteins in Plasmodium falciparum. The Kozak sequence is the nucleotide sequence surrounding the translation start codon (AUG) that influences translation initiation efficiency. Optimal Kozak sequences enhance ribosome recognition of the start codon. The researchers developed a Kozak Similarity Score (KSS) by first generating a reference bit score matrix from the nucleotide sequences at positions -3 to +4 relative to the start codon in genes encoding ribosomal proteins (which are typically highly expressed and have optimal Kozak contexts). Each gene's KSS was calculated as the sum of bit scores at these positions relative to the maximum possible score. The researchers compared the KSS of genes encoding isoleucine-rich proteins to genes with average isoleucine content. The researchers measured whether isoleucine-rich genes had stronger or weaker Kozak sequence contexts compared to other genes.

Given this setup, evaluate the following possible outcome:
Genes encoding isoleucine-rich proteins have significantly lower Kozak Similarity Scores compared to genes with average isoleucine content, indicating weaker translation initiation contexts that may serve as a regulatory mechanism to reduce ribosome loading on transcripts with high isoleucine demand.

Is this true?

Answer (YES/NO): YES